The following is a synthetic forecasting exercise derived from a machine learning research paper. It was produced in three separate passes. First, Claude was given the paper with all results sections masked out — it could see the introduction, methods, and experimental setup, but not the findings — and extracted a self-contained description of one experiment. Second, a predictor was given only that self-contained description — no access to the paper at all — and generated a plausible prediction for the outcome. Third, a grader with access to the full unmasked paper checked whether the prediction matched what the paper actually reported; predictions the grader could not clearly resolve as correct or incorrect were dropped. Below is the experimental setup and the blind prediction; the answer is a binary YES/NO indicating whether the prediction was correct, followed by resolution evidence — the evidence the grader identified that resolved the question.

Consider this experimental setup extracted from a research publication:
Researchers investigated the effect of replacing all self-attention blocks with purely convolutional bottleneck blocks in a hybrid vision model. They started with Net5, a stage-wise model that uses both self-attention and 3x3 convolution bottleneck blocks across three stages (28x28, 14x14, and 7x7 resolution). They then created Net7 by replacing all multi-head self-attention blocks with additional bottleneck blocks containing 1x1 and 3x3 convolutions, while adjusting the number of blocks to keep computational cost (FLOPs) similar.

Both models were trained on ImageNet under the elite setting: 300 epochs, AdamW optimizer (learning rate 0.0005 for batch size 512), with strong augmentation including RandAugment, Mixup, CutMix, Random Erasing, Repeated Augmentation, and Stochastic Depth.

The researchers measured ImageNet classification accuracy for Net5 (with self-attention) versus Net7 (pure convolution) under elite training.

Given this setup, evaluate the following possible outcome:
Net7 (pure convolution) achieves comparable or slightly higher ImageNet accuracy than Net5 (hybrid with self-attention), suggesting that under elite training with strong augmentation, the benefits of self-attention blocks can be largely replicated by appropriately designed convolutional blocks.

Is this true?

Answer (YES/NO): NO